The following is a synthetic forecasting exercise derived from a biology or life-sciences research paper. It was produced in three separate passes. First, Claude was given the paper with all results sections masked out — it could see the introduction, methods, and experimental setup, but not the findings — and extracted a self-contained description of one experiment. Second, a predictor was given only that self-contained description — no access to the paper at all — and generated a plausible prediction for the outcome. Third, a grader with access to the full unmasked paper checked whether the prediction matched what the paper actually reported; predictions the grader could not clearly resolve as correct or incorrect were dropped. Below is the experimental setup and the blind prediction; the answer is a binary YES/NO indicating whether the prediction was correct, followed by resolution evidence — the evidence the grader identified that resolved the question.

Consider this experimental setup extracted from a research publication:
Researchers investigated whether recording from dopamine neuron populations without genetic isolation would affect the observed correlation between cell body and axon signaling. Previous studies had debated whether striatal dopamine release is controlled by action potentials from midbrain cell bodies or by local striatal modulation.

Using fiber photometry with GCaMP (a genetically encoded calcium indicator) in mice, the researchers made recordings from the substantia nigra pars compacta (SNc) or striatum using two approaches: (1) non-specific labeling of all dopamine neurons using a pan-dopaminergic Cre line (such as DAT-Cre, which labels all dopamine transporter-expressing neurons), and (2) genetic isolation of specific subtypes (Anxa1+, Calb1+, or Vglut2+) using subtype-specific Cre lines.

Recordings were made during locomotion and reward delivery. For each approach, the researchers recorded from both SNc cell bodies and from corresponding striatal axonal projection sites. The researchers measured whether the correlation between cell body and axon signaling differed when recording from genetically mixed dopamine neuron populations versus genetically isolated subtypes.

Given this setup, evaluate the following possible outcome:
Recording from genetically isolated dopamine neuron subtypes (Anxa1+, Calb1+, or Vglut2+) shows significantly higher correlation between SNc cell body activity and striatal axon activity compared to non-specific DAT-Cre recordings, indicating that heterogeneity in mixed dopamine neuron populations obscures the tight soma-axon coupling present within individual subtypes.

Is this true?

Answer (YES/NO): YES